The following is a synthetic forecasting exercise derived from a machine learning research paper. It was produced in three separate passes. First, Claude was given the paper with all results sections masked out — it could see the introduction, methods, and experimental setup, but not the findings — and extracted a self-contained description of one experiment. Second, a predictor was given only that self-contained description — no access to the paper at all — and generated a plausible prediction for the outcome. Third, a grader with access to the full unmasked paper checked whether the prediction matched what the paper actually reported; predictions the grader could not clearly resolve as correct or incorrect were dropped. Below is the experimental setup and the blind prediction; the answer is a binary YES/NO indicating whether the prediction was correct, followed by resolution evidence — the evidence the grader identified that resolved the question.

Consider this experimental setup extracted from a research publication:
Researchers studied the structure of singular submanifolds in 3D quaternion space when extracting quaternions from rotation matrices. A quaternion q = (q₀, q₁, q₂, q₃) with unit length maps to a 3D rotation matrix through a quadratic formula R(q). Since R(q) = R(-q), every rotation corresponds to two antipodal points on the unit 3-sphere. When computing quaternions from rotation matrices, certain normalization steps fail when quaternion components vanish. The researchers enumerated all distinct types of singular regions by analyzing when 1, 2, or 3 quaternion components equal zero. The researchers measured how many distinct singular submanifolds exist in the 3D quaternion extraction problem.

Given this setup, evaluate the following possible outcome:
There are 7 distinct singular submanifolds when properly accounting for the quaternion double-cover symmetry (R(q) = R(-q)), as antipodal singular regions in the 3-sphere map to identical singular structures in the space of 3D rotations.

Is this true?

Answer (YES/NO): NO